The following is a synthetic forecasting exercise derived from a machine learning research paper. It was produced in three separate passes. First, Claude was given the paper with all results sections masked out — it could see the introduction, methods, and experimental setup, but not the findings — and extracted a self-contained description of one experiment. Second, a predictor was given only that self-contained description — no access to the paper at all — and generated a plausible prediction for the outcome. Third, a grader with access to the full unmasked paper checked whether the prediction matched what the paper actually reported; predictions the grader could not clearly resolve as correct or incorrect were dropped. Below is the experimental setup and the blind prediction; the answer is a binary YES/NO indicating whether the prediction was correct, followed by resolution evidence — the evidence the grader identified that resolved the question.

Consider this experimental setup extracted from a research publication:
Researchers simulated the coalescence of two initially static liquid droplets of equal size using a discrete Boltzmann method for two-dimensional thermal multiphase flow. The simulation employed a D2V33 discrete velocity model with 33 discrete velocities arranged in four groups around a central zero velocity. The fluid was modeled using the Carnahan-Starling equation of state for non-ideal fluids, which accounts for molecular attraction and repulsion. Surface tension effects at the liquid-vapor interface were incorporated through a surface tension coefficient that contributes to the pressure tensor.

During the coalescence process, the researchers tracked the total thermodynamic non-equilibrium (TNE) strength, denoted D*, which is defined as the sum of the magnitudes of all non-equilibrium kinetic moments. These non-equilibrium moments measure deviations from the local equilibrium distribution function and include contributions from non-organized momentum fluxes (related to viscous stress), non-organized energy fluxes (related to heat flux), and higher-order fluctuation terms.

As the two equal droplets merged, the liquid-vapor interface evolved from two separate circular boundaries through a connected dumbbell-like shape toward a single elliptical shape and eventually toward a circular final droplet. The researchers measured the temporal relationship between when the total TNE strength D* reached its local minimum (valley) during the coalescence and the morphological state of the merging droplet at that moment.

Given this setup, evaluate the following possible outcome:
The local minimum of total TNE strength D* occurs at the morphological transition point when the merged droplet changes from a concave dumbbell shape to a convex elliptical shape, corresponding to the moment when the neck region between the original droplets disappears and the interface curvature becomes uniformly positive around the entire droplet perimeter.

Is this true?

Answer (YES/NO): NO